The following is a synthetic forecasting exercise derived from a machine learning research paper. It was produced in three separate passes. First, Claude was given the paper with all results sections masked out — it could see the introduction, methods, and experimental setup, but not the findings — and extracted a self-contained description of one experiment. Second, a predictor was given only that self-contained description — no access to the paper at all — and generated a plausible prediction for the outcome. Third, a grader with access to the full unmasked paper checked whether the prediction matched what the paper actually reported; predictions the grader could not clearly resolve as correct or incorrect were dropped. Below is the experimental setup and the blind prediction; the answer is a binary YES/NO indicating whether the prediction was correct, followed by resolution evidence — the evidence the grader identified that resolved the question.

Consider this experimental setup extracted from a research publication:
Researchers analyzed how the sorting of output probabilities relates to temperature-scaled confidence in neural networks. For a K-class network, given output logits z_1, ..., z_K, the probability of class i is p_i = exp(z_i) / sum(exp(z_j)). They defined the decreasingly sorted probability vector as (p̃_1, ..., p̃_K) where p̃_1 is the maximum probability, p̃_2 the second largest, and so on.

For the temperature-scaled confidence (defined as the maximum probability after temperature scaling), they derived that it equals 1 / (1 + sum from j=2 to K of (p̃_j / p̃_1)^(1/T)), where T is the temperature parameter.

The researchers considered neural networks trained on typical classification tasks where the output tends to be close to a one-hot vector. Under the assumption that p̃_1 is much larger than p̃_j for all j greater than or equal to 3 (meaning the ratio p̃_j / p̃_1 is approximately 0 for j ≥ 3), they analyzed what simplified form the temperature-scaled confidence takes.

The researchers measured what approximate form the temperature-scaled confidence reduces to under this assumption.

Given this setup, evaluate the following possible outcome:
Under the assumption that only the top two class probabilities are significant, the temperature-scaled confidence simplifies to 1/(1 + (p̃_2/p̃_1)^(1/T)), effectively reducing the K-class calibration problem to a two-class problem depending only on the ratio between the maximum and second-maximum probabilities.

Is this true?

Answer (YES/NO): YES